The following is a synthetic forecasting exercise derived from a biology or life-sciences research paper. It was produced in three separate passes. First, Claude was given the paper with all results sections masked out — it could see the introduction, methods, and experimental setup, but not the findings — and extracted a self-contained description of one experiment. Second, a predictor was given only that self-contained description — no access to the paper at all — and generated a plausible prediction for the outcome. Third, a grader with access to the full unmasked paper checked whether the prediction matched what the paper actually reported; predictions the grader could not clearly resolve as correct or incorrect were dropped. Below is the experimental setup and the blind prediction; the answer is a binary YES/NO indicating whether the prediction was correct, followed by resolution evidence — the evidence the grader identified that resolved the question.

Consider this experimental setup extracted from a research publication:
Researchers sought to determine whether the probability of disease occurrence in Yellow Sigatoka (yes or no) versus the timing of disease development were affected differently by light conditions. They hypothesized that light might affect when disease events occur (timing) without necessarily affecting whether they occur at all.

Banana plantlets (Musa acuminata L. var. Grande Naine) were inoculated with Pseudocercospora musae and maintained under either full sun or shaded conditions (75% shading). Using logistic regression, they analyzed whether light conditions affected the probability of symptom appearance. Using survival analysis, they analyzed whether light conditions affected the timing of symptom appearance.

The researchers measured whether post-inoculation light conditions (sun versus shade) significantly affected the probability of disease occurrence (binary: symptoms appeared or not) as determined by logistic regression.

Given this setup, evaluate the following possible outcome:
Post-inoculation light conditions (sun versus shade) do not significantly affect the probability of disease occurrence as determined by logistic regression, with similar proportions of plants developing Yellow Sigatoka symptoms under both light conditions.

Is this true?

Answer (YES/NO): YES